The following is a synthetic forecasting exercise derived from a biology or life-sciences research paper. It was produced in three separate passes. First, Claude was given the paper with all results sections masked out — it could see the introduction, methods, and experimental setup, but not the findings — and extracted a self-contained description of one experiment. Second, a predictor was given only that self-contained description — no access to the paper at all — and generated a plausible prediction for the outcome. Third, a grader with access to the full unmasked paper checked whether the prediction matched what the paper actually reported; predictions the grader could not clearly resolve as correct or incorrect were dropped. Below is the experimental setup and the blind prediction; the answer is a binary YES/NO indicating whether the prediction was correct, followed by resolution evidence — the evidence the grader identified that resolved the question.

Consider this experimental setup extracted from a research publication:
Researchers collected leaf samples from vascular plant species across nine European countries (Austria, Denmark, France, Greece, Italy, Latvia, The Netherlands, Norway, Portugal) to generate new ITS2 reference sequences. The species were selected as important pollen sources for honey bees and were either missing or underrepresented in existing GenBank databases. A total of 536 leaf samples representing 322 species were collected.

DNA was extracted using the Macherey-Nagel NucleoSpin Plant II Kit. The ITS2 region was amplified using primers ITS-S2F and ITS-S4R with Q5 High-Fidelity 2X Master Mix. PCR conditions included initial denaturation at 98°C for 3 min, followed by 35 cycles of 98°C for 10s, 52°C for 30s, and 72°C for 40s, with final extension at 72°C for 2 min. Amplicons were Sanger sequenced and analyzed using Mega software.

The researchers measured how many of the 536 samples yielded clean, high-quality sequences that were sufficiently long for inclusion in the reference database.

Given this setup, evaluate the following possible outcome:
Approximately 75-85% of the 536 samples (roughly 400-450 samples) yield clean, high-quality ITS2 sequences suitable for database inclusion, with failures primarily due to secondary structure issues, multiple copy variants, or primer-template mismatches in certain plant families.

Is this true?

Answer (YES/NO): NO